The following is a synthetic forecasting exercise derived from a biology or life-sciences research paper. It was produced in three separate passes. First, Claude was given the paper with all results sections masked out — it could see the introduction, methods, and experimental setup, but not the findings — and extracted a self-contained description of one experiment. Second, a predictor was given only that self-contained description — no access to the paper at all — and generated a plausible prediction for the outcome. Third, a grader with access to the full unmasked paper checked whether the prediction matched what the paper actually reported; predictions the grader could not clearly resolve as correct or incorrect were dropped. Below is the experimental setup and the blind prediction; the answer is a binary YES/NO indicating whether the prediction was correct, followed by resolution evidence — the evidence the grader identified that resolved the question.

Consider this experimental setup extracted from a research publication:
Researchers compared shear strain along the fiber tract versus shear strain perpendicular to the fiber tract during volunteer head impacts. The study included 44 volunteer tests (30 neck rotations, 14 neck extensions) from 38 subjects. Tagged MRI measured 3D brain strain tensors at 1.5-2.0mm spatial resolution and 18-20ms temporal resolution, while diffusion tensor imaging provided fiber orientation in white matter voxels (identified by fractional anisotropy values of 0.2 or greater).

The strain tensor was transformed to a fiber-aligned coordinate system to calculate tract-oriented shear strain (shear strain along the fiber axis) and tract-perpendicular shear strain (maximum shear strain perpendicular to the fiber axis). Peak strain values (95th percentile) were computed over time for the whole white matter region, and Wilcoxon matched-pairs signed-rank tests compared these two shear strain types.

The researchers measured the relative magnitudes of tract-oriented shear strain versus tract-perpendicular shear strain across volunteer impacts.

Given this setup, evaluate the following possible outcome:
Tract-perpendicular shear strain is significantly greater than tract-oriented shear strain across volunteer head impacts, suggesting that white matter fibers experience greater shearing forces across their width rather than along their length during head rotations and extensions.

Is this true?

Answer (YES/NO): NO